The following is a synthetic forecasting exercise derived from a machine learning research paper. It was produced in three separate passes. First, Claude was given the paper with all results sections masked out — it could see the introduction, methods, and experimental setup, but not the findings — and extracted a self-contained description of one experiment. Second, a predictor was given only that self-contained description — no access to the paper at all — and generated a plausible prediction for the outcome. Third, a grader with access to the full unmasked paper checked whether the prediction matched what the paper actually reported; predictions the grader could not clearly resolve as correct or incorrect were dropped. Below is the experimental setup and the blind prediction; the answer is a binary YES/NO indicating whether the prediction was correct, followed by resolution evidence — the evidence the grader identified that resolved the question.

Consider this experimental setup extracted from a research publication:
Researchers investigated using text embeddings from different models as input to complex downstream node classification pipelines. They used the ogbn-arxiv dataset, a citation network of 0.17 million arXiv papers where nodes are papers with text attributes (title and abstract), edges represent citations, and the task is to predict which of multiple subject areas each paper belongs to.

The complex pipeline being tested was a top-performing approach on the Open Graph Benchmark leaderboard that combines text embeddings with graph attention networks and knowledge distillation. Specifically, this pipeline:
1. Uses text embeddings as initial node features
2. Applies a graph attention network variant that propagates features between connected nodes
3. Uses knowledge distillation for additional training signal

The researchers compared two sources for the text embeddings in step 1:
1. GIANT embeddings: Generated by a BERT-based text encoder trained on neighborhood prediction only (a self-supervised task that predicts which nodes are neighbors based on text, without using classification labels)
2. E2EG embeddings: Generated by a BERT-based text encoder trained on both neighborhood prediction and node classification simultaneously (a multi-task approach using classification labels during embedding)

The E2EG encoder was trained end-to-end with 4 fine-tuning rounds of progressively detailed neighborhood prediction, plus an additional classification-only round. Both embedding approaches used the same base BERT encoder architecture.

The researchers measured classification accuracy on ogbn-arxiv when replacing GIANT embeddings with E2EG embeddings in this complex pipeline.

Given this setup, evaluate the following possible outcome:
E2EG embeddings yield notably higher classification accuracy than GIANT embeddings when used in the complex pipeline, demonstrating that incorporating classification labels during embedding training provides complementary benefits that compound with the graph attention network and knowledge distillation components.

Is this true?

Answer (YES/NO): NO